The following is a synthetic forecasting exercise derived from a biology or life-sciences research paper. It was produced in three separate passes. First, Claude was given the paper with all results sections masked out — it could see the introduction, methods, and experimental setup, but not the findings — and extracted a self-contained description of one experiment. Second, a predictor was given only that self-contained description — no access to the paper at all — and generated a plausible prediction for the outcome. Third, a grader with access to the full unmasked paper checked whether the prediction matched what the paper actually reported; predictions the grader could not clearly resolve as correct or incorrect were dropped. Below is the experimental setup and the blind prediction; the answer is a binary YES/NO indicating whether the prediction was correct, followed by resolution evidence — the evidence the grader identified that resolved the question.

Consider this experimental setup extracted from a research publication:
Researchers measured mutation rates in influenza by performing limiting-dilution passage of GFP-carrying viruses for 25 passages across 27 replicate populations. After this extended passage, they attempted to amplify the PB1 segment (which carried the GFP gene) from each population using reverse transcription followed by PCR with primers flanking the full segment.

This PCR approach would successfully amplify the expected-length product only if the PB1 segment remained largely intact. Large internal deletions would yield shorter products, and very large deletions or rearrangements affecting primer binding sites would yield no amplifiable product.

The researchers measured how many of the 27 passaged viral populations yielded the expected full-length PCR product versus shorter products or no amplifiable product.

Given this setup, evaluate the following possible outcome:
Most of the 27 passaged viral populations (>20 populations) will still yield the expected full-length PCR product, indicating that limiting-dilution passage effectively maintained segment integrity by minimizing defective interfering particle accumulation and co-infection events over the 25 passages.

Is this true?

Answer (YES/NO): YES